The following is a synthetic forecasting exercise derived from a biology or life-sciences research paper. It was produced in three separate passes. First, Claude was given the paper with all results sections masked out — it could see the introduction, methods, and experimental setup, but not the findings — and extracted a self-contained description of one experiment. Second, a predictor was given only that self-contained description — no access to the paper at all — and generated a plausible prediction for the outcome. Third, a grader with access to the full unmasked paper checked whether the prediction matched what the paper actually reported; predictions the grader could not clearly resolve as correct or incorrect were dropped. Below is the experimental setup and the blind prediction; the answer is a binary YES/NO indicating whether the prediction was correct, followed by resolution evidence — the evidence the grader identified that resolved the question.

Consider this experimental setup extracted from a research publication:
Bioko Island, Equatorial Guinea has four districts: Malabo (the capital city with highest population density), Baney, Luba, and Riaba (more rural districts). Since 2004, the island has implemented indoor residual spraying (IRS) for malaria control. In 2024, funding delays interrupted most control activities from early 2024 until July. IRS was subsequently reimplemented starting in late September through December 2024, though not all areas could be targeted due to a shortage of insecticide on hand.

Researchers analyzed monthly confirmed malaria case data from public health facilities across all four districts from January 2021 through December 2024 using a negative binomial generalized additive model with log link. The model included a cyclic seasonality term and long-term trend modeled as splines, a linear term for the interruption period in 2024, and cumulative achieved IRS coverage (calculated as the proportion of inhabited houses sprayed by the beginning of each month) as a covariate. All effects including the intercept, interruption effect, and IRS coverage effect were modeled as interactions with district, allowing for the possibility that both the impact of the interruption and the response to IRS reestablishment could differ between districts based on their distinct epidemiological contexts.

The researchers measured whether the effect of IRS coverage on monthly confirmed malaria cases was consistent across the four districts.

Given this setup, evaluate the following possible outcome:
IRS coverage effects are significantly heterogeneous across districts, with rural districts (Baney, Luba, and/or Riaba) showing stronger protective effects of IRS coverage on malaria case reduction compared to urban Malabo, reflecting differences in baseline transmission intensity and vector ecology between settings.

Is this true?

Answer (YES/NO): NO